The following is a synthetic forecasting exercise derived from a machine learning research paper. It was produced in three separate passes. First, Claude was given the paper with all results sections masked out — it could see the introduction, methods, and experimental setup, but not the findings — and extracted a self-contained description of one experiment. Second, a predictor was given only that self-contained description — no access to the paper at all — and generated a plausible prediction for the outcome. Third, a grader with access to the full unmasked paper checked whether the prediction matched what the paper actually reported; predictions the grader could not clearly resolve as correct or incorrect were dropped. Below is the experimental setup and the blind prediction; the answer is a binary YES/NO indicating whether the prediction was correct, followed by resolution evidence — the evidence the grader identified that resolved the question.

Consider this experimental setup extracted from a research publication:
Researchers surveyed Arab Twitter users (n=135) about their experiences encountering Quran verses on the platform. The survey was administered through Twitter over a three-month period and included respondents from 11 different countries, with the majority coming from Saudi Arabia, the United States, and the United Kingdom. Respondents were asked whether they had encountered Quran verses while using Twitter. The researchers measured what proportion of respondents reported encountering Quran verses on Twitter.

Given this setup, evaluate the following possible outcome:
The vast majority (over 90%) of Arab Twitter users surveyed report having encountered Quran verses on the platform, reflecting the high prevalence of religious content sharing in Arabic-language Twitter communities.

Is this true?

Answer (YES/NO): NO